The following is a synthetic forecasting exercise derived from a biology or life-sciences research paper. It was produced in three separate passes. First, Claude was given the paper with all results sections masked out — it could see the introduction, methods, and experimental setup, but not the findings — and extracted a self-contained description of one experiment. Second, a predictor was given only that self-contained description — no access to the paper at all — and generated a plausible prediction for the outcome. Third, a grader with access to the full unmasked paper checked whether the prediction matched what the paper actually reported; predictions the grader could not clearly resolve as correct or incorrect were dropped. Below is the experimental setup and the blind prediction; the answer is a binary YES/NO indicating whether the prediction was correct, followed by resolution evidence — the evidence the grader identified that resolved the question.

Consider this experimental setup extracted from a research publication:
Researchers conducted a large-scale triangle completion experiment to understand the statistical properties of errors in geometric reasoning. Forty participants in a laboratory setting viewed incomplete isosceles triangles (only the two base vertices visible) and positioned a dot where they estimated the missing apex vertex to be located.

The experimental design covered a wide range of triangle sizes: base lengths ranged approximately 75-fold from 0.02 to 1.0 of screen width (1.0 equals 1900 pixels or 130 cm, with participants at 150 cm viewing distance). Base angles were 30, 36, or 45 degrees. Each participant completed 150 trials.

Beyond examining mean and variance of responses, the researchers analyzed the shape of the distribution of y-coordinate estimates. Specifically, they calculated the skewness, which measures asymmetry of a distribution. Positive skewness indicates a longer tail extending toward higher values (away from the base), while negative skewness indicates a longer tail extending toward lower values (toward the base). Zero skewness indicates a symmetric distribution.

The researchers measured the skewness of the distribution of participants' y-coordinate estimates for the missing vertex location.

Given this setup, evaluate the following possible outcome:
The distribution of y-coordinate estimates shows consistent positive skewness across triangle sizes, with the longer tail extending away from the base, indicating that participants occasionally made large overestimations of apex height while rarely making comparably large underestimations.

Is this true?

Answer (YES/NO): NO